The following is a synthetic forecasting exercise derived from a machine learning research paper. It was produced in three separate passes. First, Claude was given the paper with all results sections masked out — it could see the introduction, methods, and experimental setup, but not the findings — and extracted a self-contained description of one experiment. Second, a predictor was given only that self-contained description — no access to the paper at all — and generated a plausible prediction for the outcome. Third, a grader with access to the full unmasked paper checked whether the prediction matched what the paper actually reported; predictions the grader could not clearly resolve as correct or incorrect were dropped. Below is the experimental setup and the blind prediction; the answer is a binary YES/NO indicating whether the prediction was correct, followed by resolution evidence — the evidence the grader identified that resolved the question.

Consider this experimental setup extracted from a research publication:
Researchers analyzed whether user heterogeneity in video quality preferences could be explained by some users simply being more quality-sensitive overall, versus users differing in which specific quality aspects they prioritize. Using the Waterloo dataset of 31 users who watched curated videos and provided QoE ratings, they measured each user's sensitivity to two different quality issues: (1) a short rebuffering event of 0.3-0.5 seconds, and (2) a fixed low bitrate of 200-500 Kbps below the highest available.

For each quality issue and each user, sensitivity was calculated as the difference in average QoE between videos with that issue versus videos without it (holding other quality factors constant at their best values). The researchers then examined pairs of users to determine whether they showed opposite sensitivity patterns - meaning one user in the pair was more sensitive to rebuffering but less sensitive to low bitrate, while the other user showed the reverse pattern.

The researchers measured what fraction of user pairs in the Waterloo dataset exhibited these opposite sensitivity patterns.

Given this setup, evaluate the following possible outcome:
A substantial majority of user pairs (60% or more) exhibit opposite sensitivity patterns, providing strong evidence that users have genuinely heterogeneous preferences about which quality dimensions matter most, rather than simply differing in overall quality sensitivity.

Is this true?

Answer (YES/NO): YES